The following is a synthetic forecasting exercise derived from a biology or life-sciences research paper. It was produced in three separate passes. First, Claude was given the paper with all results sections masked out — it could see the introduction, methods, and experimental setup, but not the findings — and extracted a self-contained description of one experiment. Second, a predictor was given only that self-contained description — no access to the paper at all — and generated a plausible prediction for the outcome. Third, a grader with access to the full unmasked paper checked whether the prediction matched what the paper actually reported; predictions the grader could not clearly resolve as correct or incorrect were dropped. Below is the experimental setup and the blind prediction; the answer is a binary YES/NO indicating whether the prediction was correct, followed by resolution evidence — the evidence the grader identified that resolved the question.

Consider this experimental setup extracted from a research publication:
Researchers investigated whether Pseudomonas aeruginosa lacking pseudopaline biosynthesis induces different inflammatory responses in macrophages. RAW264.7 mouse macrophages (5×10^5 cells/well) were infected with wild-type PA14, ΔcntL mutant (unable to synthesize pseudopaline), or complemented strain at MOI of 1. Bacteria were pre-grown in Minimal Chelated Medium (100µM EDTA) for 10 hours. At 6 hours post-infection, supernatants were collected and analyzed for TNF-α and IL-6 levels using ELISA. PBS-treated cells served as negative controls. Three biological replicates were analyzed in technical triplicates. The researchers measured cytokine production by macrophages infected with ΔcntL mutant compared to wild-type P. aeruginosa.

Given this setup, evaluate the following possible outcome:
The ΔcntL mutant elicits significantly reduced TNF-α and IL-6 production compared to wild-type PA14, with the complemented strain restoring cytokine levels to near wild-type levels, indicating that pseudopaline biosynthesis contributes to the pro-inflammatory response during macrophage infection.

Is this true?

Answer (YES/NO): YES